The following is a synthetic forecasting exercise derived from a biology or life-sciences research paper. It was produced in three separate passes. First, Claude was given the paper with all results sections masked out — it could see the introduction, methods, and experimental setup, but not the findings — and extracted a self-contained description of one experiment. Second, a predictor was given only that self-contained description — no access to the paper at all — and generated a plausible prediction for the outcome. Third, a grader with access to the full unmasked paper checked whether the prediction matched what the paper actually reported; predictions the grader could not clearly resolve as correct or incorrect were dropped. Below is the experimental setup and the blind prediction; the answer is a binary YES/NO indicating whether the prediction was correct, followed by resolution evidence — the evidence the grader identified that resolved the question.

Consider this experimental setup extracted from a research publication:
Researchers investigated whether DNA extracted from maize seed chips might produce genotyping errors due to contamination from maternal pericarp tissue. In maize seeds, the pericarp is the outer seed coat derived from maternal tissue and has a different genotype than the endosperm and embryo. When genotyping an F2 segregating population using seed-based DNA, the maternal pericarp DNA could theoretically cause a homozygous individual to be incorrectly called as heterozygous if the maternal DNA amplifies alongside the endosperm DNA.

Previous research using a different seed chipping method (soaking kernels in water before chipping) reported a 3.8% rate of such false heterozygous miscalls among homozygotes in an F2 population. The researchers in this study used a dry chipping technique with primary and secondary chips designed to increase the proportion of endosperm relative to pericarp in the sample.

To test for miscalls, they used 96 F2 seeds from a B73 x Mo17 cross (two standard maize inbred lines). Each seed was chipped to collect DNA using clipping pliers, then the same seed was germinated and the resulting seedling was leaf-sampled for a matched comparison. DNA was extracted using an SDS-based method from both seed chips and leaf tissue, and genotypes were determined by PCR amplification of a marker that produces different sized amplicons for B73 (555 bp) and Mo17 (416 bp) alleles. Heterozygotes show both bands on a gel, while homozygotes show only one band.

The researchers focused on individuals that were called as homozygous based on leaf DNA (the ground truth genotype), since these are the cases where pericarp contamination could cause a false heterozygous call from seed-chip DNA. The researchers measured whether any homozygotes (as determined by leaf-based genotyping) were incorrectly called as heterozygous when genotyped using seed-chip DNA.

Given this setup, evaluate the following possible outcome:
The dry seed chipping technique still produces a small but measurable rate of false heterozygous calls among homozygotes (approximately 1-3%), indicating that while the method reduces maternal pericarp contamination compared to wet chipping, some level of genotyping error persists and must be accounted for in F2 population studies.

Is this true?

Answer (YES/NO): NO